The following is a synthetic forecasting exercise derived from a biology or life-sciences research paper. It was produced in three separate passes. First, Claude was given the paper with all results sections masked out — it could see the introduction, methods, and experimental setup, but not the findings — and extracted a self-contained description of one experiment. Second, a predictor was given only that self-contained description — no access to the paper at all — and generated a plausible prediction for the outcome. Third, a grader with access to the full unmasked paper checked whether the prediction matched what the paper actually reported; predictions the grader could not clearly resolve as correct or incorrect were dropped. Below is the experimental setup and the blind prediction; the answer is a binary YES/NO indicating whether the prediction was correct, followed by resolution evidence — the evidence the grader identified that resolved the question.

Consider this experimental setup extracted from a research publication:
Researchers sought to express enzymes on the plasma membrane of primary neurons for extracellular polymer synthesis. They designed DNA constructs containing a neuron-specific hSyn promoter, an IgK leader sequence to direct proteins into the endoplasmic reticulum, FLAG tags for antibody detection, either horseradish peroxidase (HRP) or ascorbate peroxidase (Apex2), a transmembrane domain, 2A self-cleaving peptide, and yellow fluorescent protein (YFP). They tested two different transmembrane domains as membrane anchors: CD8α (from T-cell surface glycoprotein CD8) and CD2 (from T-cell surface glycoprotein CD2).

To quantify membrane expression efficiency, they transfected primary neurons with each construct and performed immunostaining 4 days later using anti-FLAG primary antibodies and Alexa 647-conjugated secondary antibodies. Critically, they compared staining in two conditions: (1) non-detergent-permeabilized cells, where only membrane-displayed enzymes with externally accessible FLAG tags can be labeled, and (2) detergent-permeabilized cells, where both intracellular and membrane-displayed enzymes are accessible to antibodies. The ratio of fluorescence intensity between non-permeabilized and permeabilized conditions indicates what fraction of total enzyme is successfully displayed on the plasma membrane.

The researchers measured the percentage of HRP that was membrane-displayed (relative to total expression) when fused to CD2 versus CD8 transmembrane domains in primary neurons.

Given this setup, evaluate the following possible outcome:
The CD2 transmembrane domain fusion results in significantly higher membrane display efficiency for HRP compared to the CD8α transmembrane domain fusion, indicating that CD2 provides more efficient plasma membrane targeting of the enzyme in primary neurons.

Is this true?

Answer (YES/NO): YES